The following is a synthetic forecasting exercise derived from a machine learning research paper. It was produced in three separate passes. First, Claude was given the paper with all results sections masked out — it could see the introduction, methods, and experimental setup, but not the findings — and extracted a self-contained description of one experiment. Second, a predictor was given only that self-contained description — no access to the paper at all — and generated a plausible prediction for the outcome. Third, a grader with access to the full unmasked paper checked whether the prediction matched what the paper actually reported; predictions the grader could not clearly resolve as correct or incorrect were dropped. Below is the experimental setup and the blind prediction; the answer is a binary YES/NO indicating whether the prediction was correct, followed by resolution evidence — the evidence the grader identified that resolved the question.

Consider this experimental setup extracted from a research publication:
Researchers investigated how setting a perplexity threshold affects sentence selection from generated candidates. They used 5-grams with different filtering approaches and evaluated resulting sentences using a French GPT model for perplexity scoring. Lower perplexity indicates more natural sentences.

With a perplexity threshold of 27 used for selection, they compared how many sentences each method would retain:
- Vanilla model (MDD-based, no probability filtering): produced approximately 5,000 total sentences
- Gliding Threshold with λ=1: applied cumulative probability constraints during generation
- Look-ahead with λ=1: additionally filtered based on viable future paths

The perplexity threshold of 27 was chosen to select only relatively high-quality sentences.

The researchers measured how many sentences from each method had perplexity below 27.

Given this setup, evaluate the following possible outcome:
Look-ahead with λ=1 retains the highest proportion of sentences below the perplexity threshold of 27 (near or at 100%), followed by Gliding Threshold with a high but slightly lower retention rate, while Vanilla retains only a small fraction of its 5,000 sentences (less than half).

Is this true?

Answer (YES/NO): NO